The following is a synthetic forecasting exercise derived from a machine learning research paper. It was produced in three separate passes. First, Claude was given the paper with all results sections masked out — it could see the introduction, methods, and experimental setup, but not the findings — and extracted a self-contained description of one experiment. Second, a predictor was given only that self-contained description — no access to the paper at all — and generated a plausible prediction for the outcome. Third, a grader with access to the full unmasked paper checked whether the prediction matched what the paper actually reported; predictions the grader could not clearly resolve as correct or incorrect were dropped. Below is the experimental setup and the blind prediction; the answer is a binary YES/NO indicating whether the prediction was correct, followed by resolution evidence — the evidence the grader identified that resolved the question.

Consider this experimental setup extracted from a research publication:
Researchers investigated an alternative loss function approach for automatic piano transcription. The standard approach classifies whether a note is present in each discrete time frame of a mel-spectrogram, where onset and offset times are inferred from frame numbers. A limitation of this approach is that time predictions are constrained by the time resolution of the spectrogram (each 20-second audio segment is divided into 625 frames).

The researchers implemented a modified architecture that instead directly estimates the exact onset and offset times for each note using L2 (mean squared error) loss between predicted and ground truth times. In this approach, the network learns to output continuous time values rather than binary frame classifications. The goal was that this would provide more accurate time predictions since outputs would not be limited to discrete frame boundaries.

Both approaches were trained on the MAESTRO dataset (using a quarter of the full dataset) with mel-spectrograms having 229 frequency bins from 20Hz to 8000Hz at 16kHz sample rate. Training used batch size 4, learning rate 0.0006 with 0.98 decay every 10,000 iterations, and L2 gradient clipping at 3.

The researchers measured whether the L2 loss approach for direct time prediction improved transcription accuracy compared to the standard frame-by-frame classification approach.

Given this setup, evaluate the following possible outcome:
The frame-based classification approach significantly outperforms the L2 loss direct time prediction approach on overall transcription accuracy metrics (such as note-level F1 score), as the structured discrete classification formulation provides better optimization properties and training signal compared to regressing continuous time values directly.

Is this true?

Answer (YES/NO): YES